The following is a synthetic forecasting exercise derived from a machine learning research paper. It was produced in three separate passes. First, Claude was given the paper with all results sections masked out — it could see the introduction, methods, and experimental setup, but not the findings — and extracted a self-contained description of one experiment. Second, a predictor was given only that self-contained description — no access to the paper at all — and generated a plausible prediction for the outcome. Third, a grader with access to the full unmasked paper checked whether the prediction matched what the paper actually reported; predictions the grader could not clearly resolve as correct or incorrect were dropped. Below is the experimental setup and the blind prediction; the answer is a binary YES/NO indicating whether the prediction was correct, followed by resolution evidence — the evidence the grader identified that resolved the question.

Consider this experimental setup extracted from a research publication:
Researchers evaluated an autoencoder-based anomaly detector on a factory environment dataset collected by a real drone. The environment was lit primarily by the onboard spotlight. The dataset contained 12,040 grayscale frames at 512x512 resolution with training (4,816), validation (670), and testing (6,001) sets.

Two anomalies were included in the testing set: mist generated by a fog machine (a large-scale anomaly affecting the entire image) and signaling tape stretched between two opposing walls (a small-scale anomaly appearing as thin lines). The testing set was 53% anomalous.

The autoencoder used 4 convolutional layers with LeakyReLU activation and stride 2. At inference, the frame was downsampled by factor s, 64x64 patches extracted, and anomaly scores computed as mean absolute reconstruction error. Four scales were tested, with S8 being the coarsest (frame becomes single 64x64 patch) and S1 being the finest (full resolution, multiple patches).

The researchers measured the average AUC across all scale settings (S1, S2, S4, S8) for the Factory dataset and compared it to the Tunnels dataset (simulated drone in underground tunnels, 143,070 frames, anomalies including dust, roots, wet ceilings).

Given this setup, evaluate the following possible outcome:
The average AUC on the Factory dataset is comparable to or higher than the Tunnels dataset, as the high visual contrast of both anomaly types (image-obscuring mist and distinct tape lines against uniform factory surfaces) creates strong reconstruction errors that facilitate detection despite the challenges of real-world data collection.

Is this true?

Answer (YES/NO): NO